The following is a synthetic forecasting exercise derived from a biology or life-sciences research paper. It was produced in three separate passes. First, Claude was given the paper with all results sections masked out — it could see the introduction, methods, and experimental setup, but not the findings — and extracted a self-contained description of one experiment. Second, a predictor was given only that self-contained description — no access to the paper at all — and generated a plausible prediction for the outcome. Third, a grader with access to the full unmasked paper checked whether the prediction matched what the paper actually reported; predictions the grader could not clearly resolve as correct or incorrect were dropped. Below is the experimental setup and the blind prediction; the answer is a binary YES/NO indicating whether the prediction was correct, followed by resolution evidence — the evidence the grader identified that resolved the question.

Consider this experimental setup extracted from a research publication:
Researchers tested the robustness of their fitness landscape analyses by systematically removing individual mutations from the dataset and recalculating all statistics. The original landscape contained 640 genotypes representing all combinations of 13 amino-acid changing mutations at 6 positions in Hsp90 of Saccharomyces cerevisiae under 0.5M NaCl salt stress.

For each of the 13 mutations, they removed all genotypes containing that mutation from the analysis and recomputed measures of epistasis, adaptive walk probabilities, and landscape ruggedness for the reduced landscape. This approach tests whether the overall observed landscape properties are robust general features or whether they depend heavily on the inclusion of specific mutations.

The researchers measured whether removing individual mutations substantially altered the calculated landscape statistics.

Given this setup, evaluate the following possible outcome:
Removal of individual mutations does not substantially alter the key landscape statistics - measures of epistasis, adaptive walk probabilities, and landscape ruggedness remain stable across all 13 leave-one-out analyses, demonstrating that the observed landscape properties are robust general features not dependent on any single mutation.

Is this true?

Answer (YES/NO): NO